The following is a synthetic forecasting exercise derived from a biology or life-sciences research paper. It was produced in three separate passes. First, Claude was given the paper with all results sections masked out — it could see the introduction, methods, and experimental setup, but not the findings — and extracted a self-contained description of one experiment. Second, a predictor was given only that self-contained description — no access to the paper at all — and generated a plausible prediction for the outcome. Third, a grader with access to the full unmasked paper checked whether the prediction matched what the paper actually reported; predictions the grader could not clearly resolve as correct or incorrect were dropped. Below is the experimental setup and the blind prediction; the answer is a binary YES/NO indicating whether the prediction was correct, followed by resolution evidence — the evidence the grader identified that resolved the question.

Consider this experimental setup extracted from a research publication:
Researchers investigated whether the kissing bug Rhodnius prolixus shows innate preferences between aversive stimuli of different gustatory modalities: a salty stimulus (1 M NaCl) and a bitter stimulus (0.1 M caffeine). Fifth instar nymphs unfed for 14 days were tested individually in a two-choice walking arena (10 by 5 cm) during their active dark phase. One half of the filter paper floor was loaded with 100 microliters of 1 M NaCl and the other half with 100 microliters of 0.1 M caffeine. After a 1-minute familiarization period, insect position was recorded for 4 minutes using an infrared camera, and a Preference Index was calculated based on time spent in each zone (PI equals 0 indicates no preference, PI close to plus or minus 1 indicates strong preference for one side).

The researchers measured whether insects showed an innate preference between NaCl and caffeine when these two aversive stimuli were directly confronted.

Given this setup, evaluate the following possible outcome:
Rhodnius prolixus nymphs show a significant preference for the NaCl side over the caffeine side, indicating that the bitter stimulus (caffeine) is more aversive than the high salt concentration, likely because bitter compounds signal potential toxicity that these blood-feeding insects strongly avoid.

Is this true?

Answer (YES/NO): NO